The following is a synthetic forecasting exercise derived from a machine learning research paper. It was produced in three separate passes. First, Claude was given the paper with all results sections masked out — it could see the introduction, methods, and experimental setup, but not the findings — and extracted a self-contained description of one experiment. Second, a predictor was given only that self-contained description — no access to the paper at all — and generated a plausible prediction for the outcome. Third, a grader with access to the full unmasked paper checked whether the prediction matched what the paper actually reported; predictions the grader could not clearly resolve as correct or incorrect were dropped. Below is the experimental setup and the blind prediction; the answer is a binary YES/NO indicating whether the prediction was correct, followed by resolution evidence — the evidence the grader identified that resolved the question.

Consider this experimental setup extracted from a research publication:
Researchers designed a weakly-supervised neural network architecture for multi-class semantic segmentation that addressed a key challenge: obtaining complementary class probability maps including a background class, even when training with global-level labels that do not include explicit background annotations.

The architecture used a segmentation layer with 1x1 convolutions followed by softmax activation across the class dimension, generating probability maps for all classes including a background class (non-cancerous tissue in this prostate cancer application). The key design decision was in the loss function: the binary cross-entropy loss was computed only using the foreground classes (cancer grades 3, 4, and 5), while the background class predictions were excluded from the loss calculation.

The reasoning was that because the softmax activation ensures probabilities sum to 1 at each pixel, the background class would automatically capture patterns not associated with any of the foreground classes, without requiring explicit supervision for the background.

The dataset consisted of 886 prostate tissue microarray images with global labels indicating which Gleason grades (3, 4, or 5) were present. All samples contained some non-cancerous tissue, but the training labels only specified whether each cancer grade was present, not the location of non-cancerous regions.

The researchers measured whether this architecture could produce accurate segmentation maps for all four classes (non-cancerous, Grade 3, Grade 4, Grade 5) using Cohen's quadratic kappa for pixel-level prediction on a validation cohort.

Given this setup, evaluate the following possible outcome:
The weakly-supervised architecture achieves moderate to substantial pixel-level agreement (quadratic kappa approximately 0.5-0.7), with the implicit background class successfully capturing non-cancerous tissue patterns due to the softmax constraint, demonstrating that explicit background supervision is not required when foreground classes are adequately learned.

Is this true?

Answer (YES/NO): YES